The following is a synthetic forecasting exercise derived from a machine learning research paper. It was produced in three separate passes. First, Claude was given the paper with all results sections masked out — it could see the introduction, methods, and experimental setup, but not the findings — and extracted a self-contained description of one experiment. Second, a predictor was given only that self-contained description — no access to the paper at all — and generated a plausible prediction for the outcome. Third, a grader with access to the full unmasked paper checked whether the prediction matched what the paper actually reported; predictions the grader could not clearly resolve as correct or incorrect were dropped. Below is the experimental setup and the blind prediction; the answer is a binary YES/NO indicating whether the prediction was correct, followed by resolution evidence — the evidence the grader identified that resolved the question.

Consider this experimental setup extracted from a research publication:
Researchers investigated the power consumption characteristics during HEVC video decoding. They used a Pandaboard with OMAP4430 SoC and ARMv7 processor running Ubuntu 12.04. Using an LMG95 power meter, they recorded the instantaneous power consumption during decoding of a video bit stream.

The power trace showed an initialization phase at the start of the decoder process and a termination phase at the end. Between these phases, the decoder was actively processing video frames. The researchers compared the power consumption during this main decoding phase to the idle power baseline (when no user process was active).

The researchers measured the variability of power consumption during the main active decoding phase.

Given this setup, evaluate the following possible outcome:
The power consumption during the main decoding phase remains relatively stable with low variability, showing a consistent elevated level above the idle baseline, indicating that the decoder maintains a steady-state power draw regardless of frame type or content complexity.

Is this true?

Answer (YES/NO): YES